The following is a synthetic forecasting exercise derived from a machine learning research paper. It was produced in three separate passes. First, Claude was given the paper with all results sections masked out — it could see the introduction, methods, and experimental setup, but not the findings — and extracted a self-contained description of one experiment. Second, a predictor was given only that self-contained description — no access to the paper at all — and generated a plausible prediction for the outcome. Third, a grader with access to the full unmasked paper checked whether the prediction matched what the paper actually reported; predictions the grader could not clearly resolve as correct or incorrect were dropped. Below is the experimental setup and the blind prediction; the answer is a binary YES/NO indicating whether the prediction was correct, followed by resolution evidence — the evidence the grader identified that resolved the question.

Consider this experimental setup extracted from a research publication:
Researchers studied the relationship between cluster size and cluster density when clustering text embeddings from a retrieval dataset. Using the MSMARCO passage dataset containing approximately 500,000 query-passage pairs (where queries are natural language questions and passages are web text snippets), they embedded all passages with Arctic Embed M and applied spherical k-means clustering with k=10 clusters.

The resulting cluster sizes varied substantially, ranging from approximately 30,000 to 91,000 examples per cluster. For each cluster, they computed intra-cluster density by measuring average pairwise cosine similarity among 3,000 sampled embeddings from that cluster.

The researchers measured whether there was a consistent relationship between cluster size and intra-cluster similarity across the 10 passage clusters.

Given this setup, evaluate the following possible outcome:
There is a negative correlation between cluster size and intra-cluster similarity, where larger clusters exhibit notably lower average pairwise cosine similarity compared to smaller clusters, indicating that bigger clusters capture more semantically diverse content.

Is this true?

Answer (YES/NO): NO